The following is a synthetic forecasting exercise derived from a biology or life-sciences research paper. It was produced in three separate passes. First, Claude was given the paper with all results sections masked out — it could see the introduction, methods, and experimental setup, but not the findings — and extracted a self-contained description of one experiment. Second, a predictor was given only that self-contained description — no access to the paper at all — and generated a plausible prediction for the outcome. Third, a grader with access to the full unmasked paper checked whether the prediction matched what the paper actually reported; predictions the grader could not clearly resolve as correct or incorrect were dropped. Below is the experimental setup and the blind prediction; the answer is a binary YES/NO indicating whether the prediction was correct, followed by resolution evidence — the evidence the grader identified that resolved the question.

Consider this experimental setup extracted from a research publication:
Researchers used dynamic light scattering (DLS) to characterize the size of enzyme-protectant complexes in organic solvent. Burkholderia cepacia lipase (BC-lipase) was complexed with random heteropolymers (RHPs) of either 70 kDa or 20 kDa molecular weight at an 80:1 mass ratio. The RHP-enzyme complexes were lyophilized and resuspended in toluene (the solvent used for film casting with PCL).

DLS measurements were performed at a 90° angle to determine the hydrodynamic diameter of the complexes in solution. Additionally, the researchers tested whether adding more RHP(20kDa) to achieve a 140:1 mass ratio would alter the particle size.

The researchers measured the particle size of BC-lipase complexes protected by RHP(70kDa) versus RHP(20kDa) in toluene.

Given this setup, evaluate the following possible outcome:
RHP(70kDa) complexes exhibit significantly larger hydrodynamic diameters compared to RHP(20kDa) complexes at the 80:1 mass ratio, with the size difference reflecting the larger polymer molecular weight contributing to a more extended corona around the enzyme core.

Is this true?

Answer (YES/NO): NO